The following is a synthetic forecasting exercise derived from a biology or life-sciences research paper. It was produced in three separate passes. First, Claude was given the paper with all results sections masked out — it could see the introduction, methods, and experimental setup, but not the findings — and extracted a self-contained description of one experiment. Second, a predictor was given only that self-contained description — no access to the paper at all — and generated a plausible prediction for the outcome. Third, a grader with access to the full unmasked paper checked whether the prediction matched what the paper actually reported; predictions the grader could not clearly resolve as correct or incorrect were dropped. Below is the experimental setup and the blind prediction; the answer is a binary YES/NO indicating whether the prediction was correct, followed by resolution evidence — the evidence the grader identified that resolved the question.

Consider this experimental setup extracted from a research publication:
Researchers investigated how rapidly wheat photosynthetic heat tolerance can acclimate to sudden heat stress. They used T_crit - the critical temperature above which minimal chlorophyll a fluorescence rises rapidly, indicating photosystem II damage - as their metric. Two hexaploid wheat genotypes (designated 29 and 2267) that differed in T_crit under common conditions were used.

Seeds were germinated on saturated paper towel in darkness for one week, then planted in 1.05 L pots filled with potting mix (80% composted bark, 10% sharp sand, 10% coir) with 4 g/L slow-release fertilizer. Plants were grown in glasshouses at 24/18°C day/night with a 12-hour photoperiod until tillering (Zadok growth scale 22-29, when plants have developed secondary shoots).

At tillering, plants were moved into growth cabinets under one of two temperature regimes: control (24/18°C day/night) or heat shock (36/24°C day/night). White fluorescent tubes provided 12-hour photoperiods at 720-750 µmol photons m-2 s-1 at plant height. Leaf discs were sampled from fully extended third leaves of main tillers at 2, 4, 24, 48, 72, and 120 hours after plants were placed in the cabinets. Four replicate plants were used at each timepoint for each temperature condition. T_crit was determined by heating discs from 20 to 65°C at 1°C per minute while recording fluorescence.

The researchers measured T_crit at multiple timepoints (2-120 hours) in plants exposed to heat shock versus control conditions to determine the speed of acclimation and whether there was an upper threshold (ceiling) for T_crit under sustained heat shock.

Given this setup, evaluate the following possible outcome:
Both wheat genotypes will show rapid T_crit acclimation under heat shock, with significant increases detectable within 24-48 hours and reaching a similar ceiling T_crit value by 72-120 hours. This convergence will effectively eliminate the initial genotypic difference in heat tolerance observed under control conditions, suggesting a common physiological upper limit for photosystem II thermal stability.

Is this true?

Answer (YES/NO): NO